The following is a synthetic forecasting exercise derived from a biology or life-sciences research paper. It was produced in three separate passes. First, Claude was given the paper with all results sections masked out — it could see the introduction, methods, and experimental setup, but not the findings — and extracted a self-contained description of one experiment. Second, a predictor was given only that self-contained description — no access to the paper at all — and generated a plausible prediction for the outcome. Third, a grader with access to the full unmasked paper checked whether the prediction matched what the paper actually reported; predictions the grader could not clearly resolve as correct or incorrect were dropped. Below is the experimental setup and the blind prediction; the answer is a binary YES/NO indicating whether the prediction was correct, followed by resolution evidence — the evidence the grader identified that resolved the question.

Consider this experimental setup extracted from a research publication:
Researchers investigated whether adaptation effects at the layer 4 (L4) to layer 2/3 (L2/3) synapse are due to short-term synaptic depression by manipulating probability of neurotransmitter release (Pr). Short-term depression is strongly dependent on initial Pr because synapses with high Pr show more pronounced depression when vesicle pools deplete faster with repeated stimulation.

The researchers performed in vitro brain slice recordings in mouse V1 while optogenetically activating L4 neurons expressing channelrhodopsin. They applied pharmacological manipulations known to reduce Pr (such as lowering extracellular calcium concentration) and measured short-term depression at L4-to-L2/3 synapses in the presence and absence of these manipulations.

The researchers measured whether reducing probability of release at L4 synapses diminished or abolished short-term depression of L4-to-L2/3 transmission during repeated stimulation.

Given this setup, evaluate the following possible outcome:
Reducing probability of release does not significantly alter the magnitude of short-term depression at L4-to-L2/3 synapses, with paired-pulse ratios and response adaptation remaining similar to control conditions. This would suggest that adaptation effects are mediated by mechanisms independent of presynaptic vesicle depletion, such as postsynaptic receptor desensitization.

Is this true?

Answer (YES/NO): NO